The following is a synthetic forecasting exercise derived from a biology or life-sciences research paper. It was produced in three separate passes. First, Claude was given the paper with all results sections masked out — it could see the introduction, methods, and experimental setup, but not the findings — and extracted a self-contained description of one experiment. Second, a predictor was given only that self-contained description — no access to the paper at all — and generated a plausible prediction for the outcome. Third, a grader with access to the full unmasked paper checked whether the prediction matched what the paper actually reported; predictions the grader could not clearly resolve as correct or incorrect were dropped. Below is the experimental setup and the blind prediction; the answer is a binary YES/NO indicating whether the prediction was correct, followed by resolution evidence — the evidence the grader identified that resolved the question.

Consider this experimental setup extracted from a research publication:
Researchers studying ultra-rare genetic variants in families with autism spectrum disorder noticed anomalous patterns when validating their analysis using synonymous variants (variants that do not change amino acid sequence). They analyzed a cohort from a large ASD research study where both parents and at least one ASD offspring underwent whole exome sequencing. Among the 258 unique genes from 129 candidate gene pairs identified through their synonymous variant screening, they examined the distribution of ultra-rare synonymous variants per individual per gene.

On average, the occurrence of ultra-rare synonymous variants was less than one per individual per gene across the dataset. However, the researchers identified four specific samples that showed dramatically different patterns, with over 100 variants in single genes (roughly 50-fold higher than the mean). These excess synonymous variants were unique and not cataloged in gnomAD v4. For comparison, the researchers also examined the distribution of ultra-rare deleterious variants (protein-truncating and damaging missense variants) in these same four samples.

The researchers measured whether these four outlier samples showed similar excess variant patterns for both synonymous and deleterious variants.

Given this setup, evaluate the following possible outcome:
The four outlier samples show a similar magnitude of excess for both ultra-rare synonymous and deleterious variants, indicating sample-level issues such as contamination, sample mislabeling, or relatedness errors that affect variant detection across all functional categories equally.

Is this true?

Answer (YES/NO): NO